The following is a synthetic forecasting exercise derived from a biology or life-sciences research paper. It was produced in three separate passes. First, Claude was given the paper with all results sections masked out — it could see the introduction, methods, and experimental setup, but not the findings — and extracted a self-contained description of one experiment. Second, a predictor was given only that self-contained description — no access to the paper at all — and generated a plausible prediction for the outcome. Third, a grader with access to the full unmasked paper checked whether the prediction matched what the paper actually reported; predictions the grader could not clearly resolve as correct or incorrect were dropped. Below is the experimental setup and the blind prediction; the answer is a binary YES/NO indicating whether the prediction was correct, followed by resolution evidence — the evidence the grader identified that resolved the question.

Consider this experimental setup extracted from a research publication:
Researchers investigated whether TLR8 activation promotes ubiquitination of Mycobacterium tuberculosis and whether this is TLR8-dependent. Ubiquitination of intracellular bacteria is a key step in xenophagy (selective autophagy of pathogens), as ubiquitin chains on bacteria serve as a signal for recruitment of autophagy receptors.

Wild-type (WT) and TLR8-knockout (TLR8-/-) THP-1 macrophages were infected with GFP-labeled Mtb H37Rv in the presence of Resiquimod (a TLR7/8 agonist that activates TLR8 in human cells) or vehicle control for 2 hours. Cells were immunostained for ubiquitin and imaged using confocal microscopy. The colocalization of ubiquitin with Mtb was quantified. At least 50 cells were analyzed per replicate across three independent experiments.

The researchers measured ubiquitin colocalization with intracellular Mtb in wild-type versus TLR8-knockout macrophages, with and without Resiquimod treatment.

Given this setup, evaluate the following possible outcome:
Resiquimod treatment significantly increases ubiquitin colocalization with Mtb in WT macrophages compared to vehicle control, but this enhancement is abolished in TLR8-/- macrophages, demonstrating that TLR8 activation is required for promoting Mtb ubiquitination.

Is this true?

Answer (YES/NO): YES